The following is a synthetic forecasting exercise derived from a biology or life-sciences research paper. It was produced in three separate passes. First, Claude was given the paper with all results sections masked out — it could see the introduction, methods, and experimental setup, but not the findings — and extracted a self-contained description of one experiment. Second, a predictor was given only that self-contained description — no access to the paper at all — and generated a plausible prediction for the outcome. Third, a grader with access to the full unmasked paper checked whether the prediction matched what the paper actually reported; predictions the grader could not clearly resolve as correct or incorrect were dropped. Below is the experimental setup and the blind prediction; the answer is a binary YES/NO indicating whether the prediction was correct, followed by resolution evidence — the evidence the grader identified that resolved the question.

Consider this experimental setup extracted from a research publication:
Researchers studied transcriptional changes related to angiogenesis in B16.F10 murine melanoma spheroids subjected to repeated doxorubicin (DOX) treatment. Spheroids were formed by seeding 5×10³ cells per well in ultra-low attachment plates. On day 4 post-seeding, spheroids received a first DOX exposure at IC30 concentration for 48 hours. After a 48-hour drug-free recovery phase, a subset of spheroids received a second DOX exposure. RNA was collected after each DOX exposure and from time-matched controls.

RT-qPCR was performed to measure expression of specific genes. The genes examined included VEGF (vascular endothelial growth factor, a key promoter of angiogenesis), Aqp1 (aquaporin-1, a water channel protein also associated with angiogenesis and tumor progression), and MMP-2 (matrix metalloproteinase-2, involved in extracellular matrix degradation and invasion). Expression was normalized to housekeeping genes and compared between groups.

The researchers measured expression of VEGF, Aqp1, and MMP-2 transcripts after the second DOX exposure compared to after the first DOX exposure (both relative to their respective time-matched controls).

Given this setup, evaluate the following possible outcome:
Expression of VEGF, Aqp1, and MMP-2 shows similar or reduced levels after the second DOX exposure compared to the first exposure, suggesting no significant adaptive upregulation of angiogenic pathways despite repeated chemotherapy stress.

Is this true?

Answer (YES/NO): NO